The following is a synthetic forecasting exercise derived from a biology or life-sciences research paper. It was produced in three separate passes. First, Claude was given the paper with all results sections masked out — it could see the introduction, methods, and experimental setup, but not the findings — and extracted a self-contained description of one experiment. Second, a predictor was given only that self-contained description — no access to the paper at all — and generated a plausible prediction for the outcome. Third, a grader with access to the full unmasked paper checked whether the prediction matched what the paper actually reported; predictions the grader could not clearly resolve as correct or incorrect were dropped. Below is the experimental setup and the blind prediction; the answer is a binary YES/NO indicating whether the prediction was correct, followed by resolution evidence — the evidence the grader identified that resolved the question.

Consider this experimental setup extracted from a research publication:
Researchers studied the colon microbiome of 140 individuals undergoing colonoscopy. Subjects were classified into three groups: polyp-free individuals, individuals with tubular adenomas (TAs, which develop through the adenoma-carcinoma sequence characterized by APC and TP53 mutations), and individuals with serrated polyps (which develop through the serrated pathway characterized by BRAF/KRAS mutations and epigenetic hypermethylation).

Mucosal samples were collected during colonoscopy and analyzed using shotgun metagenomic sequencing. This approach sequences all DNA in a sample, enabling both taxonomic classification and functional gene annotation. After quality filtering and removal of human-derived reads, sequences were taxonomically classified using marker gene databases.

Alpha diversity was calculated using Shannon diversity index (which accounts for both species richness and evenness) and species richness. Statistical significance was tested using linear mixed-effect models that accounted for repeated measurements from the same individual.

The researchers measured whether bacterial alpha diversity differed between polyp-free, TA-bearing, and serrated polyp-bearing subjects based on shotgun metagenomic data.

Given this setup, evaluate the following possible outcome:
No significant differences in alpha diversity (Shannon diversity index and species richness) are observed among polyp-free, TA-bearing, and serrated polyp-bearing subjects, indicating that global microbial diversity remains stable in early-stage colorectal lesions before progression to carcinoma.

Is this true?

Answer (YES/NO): YES